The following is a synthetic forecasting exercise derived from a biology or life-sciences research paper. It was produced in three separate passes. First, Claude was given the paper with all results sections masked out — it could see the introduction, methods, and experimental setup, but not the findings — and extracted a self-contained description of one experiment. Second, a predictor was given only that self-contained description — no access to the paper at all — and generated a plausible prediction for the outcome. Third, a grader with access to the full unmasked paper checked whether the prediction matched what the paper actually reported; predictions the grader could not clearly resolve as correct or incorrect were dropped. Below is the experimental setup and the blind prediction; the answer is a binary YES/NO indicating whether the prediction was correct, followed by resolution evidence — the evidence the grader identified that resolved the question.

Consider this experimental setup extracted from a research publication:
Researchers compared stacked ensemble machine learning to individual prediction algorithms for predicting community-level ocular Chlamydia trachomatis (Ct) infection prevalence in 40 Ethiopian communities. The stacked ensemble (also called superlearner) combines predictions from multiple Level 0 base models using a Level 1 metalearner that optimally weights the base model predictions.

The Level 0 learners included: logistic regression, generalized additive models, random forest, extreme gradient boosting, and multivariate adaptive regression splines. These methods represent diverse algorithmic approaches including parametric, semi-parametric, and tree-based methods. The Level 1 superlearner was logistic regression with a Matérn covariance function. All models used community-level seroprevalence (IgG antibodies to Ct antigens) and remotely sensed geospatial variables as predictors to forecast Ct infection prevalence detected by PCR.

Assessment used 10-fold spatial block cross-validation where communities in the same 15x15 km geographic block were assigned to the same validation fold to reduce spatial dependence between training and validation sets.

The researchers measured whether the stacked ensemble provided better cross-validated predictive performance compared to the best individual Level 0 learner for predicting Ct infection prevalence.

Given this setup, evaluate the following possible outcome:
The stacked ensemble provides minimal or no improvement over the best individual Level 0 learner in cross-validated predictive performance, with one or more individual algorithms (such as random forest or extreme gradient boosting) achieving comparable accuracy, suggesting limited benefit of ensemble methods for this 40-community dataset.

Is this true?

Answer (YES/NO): YES